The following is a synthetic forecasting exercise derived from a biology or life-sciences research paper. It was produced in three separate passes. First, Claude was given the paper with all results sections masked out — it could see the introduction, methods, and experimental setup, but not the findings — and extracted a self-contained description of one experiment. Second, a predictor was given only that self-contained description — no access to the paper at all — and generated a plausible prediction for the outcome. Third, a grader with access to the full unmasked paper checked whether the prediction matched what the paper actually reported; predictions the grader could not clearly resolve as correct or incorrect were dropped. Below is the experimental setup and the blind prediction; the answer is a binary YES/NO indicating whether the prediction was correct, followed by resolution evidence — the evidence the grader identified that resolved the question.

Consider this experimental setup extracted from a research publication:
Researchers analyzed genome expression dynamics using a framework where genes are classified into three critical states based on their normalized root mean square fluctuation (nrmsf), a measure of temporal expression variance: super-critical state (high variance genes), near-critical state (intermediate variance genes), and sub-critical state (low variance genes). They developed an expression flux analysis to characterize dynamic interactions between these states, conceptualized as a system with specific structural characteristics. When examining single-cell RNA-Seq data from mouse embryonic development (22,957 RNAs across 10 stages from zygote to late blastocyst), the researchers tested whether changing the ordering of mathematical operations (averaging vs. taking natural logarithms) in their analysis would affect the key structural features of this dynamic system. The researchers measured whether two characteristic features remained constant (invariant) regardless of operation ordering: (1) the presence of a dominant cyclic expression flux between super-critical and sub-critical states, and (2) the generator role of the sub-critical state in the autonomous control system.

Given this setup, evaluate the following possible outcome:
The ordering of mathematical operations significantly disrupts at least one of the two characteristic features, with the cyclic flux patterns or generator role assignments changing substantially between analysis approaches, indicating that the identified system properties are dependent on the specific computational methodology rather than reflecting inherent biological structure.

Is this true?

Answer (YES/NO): NO